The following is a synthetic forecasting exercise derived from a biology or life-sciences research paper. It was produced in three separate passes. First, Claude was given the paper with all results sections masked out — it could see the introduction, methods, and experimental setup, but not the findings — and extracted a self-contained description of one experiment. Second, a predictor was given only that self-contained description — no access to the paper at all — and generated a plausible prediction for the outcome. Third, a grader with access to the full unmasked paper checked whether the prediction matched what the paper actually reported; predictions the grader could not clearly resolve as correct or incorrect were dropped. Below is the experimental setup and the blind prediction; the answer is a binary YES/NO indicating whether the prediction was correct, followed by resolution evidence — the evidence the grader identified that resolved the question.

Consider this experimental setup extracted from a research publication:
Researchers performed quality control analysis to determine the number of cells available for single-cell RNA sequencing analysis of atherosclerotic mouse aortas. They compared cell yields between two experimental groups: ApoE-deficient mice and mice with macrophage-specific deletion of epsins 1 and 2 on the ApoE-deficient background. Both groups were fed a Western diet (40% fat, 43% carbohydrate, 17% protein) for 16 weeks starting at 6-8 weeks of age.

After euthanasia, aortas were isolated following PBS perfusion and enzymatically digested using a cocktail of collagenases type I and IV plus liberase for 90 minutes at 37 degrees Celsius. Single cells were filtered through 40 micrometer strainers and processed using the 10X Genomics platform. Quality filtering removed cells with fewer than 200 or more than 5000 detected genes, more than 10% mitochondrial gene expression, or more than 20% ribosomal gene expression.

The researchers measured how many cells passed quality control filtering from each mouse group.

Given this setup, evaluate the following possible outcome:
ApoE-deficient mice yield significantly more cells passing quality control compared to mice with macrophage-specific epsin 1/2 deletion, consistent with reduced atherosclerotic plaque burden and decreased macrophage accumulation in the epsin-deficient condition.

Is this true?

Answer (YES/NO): NO